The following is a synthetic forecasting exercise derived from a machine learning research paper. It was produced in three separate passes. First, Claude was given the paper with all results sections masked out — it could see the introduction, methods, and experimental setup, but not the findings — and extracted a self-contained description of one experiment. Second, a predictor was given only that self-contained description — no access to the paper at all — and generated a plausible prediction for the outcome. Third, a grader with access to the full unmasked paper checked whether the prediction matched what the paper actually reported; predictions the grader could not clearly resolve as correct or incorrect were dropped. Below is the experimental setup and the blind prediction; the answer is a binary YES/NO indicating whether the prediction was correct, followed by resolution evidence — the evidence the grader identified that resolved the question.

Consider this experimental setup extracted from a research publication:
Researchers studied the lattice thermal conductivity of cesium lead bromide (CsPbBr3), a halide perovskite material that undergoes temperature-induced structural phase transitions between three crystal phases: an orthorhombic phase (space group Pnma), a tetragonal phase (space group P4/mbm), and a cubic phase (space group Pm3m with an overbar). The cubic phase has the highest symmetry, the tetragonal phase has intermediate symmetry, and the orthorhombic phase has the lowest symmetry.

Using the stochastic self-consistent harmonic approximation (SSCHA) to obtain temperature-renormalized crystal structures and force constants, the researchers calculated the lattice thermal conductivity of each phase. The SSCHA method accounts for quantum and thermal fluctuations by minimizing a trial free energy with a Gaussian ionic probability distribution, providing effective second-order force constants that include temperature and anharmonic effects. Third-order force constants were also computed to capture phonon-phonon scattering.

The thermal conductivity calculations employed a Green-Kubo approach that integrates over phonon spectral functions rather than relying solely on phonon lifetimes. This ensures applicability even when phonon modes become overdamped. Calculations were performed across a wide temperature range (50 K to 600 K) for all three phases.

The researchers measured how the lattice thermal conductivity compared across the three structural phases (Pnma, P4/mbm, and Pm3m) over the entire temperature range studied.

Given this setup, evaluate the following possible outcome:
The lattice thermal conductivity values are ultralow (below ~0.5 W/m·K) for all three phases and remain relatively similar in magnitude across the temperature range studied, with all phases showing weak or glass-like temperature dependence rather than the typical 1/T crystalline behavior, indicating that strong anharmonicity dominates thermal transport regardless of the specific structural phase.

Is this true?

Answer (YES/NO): NO